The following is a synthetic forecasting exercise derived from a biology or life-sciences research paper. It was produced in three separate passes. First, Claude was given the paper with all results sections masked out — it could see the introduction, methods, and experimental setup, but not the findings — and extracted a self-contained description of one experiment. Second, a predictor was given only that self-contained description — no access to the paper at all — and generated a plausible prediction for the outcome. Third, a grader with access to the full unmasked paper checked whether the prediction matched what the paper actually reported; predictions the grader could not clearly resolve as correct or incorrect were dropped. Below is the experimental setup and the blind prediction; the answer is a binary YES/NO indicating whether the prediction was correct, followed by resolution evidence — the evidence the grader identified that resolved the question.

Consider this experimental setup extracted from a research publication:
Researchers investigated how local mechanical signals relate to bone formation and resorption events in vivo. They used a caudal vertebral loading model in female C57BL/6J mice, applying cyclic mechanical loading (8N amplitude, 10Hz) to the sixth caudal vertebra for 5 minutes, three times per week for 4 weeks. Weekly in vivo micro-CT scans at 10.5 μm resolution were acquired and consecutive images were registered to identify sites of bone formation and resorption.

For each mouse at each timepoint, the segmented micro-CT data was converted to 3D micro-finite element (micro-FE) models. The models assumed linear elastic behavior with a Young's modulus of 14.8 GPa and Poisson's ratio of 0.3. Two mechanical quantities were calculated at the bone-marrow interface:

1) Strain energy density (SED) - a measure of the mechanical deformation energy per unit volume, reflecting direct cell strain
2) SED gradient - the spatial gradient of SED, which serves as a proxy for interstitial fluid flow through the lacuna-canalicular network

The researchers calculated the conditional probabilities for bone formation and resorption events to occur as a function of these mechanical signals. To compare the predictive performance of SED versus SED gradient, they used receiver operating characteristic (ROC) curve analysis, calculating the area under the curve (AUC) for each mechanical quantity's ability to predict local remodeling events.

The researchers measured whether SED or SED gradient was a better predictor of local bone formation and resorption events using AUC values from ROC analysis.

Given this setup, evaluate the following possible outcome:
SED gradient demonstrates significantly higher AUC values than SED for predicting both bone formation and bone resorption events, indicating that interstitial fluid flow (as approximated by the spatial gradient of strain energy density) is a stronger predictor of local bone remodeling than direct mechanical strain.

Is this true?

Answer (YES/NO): YES